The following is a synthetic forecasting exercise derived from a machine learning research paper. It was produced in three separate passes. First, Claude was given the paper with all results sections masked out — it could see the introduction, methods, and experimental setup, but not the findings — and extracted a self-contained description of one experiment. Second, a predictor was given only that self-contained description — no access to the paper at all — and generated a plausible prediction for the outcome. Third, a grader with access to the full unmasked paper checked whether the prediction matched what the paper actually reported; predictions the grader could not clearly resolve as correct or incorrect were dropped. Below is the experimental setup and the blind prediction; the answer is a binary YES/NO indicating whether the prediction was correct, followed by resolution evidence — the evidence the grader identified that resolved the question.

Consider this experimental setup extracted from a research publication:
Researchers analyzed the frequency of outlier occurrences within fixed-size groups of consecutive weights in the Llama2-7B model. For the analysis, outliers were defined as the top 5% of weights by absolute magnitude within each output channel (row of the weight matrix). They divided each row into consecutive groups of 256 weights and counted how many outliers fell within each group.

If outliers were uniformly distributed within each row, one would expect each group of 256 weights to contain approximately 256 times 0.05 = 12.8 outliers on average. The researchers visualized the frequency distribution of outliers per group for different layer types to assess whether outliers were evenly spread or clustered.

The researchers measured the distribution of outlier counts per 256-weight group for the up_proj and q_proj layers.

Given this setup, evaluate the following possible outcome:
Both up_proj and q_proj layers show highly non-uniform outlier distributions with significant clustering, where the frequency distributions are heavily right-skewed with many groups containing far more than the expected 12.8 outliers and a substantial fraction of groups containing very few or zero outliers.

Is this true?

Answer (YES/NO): NO